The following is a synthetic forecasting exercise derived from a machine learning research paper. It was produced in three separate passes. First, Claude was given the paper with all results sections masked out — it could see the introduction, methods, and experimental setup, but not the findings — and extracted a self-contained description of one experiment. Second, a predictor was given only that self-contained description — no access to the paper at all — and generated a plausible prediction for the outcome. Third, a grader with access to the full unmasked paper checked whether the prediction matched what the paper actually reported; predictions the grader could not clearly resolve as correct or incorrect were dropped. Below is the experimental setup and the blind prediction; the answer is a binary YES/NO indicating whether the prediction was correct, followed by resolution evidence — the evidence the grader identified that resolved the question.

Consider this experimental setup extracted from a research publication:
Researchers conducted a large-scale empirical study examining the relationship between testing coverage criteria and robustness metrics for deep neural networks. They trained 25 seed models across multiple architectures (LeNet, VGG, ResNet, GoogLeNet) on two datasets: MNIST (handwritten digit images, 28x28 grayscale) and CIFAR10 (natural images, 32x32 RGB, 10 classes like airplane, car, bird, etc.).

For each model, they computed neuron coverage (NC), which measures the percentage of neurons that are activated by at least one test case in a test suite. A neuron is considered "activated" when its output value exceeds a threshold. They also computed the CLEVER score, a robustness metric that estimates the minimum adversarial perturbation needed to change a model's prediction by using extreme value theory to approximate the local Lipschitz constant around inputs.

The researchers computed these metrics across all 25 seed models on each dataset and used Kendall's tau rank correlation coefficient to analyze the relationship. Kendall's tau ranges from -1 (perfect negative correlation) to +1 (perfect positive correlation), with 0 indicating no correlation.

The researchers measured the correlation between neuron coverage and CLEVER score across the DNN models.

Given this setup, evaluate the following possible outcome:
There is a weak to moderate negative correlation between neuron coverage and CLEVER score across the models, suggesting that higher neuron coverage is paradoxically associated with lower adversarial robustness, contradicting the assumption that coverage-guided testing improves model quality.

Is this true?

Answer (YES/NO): YES